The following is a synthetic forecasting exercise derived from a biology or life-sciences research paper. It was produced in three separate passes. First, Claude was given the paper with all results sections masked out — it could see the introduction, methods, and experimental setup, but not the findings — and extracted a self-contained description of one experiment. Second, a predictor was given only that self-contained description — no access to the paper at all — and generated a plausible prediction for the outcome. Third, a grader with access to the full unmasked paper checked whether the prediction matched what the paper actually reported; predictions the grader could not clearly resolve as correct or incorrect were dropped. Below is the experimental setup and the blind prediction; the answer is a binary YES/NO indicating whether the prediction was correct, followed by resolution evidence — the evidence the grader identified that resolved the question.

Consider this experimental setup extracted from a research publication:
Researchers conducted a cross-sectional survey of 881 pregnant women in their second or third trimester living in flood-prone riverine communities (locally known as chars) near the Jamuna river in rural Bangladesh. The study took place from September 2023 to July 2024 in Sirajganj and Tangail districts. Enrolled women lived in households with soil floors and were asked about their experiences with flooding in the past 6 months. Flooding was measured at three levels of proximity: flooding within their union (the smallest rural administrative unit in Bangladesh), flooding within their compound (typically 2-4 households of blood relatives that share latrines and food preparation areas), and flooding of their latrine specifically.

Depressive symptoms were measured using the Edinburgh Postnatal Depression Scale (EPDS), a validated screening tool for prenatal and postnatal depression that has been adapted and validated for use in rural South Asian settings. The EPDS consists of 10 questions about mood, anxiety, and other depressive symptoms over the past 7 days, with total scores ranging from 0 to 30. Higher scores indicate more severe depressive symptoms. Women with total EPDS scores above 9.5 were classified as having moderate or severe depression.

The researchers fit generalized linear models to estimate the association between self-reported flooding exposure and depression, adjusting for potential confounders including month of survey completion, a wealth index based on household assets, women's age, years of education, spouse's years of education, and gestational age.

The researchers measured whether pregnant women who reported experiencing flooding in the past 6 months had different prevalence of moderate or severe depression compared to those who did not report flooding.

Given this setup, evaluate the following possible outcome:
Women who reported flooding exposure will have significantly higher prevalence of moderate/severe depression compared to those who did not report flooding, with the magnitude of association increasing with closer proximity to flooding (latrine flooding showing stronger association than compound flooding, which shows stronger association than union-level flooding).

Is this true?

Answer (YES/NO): YES